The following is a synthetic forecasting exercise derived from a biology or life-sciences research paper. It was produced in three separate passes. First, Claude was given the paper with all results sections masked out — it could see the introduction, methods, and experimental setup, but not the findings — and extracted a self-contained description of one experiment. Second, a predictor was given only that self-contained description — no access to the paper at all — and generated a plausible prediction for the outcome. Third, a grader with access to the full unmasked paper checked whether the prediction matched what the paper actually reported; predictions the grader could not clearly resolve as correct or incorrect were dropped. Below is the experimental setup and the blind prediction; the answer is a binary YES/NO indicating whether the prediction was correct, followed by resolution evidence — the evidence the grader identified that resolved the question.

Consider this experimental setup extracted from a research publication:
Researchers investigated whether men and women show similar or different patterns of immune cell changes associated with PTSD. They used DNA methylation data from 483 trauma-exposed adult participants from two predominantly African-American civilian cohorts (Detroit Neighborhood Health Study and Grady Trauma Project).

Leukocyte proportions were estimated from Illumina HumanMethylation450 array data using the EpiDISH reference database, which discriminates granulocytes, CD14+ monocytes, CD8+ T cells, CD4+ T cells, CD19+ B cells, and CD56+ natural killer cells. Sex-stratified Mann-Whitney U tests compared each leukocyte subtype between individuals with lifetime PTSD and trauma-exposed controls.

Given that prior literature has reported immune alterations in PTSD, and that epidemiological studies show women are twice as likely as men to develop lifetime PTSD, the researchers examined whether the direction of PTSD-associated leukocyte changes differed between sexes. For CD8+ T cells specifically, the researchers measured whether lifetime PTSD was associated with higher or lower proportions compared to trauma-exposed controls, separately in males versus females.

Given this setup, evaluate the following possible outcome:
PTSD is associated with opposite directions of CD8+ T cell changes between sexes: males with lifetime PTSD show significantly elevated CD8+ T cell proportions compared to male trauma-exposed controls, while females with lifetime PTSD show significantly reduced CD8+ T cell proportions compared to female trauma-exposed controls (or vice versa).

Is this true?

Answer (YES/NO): NO